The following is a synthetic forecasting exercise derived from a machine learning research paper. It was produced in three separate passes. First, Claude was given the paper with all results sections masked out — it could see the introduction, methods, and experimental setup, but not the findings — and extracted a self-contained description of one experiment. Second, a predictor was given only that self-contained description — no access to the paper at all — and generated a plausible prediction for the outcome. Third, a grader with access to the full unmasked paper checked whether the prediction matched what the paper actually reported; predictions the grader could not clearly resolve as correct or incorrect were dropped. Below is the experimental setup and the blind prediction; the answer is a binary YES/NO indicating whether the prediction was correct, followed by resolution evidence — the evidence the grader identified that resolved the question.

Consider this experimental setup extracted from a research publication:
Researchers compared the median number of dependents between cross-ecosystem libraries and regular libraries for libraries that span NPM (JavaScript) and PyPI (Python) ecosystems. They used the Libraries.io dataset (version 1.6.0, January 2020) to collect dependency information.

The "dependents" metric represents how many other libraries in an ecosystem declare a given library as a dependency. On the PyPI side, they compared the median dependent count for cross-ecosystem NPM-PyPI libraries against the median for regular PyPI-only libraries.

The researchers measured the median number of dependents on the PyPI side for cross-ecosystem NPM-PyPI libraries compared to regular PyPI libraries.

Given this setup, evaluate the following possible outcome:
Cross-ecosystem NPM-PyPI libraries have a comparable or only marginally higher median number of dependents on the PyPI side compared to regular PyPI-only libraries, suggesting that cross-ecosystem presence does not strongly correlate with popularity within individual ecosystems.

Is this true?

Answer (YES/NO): NO